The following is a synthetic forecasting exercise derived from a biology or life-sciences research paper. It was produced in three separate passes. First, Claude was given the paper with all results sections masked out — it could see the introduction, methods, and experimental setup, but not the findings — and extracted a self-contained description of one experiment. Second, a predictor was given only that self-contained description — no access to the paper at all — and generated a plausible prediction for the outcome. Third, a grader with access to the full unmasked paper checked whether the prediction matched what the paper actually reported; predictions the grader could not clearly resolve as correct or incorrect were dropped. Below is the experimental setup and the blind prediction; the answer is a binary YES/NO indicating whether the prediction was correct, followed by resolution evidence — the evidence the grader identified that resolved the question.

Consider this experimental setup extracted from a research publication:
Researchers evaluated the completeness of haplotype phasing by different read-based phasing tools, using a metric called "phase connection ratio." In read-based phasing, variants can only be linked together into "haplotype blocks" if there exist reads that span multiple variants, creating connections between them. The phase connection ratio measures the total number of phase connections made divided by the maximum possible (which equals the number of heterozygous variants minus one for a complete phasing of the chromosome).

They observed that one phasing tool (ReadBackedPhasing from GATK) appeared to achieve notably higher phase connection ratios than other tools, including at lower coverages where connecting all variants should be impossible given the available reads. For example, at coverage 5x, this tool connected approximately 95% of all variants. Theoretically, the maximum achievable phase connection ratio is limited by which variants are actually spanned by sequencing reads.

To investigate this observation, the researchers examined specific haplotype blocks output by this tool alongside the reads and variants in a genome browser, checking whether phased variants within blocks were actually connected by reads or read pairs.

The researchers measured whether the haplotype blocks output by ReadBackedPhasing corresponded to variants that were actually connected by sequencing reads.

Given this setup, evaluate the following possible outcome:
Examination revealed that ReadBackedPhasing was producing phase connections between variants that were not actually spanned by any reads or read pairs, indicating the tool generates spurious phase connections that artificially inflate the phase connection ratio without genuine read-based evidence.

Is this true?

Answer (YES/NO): YES